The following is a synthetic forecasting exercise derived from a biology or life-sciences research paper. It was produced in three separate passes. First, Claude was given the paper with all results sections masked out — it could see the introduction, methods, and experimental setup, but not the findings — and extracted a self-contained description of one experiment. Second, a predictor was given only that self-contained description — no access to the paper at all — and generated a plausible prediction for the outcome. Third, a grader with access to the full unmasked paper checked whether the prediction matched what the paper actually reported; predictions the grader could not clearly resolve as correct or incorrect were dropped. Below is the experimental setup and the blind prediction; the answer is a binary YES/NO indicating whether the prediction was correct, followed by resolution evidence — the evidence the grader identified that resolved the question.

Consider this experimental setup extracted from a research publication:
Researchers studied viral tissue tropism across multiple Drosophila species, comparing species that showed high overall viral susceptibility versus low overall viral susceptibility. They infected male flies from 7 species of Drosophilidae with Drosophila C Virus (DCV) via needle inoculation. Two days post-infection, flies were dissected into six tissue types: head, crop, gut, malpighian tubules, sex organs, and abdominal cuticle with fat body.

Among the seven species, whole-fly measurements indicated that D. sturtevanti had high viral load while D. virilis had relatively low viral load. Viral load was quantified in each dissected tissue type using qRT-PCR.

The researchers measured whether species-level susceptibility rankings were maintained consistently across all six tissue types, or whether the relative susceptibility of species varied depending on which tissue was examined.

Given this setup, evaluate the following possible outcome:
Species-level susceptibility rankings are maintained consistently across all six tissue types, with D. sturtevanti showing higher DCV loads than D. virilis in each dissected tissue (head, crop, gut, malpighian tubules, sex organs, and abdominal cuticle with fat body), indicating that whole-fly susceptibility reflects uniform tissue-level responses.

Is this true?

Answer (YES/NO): YES